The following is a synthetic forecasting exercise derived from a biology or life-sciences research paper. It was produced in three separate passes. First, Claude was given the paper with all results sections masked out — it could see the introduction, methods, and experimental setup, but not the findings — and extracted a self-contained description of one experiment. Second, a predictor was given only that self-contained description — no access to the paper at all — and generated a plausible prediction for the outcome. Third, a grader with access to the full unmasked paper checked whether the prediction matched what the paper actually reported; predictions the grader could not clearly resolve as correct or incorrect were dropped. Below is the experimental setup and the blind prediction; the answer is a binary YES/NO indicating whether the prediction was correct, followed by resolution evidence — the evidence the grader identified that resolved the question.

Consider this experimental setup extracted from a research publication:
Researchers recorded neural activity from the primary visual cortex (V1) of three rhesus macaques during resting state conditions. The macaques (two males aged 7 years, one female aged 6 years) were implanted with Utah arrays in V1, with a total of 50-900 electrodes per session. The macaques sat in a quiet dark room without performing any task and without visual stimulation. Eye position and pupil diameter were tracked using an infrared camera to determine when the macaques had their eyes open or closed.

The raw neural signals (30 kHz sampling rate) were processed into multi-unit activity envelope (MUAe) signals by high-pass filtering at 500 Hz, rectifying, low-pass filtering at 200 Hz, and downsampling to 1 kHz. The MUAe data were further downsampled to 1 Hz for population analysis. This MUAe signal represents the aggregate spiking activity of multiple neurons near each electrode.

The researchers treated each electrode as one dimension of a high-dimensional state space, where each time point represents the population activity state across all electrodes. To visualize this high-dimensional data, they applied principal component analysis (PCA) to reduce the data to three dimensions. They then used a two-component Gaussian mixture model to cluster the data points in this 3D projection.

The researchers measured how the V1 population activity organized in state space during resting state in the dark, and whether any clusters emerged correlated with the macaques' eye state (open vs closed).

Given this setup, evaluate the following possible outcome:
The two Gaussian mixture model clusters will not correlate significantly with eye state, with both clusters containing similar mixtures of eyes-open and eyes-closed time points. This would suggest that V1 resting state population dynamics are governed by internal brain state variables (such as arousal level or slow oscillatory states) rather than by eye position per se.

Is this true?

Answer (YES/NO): NO